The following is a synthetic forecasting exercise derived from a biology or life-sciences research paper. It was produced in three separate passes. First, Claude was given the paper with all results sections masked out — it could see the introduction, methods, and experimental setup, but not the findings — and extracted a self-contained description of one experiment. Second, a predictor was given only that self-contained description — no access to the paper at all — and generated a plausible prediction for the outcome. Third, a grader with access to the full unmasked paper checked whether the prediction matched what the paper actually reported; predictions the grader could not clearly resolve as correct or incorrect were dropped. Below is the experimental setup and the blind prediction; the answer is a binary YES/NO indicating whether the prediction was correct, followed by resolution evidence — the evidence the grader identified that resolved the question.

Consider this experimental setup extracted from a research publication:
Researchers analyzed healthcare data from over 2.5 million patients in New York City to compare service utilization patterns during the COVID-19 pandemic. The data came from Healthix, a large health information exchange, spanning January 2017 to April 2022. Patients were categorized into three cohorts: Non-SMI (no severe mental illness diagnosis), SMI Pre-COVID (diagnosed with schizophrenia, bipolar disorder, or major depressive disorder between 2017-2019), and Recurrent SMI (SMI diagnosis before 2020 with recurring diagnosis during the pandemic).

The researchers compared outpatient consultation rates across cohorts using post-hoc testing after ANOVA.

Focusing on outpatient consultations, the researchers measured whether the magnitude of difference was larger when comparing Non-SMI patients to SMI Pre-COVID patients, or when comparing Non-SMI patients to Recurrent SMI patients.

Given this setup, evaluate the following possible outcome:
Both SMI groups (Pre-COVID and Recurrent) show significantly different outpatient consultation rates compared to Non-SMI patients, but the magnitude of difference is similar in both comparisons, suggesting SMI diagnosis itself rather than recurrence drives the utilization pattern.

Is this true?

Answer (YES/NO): NO